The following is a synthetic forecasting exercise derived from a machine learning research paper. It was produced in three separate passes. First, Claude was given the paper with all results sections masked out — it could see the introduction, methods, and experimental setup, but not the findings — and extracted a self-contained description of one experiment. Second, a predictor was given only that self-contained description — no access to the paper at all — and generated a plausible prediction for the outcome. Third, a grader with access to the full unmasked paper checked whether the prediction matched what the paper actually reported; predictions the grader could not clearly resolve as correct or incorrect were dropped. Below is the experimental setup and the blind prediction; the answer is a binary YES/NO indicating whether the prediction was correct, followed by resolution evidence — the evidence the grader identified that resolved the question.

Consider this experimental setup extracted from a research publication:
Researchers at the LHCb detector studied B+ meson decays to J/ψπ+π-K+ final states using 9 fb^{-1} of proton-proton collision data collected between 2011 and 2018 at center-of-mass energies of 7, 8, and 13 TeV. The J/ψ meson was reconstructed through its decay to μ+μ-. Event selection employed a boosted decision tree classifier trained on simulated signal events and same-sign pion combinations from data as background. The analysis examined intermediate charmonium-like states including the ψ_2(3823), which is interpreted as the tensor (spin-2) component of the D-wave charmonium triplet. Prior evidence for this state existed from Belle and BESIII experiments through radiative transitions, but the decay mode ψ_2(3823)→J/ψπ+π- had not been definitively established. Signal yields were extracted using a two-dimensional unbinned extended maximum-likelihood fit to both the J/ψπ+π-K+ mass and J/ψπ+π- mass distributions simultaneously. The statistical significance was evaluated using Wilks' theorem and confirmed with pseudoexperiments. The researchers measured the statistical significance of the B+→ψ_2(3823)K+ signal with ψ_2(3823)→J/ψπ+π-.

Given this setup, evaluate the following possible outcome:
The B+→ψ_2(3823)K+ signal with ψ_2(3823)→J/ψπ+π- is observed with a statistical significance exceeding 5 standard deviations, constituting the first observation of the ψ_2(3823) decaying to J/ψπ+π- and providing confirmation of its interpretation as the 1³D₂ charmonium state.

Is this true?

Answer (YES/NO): YES